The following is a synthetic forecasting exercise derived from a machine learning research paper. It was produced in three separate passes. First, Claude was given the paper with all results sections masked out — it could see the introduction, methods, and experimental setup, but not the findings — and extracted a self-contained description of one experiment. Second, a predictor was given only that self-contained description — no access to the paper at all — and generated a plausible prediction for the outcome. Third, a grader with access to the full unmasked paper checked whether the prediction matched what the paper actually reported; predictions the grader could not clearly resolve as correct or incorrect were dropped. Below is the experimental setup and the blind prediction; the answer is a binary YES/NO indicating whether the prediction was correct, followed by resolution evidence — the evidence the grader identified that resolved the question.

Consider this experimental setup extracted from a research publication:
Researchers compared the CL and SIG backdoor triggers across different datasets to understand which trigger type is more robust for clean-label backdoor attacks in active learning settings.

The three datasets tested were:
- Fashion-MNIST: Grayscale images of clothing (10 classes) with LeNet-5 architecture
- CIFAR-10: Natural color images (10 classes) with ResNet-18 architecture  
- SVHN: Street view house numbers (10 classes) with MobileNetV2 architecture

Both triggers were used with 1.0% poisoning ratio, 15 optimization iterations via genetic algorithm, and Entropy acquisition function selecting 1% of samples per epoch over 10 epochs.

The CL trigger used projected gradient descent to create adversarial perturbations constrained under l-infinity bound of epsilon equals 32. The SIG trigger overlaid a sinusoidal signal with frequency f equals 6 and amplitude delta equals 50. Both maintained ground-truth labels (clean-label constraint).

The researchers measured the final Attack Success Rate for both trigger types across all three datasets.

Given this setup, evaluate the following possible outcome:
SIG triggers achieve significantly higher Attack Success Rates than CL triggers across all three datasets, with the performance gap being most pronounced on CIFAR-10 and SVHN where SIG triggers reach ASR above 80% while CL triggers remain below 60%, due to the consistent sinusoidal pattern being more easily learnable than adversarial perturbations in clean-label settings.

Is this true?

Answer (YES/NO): NO